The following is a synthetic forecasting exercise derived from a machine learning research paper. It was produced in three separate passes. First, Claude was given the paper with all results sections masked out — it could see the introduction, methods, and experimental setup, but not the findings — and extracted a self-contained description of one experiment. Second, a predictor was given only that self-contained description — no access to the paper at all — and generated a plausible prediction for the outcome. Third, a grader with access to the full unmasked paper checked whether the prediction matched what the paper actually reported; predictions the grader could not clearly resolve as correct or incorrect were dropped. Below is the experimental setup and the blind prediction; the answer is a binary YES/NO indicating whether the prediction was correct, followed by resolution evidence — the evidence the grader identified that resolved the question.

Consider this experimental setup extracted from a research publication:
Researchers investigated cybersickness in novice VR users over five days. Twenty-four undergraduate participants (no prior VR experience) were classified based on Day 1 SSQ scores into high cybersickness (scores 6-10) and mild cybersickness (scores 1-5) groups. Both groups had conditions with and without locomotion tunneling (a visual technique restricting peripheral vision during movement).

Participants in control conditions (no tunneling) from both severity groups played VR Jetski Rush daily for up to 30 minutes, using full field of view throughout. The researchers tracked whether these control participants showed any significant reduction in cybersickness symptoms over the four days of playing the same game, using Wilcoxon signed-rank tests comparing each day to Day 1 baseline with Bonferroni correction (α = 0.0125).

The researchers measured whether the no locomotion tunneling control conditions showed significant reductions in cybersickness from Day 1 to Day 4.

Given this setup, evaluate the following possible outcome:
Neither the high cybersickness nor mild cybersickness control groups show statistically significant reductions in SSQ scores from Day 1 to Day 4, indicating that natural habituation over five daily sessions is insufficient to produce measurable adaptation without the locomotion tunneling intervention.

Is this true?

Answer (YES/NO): YES